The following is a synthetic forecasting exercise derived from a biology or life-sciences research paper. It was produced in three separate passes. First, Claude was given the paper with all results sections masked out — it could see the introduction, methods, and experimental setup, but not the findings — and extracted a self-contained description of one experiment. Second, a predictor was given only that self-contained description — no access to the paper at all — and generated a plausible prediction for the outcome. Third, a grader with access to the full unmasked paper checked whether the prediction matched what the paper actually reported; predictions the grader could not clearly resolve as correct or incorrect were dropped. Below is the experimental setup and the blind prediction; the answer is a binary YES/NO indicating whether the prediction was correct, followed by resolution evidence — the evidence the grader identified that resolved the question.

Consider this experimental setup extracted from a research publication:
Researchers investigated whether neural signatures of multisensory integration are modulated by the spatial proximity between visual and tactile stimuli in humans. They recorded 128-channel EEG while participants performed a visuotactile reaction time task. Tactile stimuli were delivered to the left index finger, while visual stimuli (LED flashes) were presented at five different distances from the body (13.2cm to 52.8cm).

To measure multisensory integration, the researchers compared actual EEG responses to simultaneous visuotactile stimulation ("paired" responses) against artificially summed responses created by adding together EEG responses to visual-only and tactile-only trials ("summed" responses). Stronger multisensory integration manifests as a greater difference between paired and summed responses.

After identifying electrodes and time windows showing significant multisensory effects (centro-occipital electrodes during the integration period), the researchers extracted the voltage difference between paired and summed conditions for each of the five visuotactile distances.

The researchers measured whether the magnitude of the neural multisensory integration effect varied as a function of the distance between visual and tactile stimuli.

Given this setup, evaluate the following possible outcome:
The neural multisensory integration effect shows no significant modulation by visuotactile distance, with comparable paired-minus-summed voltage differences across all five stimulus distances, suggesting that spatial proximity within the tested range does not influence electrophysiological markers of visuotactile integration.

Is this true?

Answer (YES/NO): NO